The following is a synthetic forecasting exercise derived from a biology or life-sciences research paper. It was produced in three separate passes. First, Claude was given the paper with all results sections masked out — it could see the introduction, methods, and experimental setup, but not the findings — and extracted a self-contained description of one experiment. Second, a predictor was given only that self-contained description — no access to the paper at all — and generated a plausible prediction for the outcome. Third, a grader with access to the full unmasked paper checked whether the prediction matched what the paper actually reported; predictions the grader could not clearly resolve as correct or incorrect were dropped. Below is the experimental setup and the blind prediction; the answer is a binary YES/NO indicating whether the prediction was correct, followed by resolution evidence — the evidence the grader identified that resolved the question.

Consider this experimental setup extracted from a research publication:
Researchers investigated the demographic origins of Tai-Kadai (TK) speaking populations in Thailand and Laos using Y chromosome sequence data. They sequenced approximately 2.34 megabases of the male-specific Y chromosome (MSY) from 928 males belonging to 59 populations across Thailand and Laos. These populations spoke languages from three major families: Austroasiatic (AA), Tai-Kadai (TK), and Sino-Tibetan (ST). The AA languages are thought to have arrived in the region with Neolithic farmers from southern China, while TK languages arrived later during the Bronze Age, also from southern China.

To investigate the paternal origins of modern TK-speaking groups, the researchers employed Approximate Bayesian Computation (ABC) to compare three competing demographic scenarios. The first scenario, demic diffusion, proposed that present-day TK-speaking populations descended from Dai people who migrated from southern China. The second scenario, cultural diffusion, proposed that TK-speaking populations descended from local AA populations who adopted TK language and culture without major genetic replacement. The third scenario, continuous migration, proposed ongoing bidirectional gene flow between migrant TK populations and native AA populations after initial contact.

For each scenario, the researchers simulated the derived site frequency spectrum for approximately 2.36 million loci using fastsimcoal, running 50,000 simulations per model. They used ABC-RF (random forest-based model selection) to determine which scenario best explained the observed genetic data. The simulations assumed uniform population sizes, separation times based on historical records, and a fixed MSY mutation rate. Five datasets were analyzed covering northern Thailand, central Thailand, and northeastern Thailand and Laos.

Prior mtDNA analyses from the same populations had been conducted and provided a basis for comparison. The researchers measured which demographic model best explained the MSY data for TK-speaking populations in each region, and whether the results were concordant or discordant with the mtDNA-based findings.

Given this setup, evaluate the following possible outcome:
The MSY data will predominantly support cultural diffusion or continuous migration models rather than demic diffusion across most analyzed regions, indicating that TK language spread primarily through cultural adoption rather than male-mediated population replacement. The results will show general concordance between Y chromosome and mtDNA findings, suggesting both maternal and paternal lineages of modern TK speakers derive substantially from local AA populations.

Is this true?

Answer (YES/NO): NO